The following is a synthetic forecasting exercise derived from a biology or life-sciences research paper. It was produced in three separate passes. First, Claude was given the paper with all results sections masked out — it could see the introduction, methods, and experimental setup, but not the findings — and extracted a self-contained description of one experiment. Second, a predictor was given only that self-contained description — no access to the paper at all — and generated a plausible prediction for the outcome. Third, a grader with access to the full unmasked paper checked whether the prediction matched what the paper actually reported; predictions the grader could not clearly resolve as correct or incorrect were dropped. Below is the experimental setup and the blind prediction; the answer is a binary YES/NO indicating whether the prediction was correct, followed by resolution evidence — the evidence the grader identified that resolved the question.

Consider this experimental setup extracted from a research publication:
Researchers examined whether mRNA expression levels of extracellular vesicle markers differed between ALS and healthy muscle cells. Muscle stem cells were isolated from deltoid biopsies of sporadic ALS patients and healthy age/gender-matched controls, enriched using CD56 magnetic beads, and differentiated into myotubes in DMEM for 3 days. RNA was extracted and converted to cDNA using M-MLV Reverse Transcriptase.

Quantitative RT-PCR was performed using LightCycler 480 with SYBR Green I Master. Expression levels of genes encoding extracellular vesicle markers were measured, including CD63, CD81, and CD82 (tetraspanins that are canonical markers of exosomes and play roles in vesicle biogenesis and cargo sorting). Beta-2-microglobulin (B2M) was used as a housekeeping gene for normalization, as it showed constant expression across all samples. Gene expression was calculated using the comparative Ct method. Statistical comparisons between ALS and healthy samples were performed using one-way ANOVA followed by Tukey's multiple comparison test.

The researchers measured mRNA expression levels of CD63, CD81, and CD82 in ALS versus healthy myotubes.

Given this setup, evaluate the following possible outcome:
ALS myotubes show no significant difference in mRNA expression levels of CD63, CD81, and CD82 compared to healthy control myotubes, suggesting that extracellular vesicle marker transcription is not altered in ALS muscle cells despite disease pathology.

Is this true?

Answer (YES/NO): NO